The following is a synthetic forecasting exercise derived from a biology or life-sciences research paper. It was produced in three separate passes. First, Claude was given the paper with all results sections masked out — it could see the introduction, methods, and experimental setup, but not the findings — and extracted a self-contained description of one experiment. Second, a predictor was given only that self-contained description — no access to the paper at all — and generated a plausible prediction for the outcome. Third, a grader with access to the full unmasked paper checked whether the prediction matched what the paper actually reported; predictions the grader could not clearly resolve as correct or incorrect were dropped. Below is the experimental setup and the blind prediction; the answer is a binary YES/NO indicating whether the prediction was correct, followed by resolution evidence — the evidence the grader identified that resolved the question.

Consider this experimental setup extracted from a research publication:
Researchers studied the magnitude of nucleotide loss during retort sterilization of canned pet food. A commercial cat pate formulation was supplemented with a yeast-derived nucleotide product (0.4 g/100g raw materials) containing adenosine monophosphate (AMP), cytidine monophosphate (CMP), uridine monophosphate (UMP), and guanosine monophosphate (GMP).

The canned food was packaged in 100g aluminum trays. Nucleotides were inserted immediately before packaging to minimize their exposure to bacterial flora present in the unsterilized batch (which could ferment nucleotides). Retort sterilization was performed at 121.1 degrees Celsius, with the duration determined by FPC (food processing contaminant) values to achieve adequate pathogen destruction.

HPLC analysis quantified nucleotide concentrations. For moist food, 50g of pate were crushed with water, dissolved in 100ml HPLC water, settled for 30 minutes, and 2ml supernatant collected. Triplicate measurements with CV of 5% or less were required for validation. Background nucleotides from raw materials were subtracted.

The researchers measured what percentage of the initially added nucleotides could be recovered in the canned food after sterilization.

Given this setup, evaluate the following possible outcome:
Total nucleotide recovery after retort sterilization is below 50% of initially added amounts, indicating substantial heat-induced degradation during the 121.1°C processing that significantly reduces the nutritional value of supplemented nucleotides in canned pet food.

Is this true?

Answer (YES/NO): YES